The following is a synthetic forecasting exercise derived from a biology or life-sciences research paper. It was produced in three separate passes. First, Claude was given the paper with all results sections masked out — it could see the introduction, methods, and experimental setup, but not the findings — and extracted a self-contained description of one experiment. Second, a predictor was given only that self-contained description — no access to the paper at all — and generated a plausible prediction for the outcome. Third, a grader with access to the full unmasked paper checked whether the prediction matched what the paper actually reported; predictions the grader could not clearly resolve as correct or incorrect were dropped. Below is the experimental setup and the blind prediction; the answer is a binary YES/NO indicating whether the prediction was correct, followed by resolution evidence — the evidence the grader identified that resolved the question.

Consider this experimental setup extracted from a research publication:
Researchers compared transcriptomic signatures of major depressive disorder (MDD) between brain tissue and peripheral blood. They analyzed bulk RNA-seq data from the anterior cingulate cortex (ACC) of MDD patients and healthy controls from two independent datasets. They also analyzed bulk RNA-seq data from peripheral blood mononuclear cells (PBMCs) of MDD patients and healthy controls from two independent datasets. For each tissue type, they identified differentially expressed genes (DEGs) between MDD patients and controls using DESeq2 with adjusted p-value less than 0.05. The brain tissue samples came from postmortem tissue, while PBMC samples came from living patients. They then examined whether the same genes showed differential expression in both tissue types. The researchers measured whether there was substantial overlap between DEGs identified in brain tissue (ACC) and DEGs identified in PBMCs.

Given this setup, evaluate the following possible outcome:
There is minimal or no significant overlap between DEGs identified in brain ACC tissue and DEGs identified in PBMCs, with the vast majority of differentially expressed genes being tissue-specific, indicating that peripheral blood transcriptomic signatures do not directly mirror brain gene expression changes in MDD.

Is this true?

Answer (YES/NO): YES